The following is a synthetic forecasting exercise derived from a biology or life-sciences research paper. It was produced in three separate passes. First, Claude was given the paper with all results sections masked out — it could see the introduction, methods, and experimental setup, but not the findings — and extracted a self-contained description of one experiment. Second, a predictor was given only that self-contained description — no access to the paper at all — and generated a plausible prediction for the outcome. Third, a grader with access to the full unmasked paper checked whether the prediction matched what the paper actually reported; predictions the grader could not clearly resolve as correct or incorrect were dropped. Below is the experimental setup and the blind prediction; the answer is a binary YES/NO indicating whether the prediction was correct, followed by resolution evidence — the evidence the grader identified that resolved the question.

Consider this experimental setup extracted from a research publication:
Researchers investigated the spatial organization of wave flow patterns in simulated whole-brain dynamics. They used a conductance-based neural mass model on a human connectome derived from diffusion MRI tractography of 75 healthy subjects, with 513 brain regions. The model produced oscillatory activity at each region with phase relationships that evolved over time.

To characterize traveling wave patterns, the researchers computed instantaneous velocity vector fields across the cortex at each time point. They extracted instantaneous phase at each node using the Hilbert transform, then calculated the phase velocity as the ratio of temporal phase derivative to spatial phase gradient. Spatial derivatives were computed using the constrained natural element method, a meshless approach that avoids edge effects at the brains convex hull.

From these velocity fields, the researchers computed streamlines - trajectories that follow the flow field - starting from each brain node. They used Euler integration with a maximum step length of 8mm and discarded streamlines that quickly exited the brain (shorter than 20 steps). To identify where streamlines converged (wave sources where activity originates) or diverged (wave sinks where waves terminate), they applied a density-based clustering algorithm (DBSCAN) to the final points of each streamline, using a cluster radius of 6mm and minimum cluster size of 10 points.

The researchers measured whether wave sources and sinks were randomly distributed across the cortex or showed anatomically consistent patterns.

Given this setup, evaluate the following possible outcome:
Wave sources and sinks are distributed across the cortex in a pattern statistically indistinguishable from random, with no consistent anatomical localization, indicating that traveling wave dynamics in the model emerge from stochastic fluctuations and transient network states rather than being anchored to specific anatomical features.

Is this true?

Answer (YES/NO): NO